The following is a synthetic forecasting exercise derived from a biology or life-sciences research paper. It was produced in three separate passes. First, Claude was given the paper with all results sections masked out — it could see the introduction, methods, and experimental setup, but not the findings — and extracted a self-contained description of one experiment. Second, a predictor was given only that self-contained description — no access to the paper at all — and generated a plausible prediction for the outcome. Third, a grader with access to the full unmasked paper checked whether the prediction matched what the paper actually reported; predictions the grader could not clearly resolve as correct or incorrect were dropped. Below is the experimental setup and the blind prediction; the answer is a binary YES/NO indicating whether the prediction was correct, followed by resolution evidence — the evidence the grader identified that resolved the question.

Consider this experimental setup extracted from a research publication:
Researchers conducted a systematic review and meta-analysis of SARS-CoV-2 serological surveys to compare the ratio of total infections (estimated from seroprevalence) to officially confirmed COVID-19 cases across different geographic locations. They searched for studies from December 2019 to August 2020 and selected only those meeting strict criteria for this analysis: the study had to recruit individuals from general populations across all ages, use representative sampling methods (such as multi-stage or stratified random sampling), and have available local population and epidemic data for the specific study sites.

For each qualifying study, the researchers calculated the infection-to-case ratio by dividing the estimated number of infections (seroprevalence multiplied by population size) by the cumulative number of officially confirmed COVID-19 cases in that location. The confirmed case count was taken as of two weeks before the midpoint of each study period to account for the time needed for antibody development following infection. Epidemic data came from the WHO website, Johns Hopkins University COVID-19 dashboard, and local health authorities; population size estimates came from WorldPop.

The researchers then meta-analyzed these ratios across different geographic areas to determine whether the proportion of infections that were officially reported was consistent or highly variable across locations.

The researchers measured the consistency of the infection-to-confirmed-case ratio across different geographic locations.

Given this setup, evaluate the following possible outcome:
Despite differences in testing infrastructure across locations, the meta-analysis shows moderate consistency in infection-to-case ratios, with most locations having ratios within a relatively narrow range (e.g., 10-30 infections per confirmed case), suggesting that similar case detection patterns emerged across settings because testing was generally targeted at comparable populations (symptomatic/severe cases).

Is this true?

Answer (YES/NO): NO